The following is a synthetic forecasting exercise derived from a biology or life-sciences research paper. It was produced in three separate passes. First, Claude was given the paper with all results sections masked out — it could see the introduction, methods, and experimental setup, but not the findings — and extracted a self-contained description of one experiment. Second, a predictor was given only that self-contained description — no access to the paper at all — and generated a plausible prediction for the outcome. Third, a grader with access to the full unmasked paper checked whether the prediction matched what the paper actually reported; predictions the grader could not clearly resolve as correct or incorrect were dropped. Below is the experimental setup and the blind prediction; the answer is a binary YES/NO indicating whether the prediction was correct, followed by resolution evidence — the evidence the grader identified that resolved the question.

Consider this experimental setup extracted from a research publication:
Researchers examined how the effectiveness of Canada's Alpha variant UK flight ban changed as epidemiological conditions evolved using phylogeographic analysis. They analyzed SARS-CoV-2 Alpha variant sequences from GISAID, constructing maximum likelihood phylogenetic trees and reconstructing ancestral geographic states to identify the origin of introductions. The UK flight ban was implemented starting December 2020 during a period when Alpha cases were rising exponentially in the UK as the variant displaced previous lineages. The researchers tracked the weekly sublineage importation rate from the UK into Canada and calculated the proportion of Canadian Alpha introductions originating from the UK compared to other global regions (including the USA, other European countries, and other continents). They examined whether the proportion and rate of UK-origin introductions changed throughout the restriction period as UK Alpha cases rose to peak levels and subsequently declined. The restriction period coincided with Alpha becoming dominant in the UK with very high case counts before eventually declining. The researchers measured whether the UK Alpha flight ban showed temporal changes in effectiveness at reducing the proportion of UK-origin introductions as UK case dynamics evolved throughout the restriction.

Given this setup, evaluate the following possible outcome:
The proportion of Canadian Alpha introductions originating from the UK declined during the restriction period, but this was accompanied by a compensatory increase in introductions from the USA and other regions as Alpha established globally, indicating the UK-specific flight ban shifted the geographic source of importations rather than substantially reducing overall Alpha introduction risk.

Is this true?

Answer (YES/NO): NO